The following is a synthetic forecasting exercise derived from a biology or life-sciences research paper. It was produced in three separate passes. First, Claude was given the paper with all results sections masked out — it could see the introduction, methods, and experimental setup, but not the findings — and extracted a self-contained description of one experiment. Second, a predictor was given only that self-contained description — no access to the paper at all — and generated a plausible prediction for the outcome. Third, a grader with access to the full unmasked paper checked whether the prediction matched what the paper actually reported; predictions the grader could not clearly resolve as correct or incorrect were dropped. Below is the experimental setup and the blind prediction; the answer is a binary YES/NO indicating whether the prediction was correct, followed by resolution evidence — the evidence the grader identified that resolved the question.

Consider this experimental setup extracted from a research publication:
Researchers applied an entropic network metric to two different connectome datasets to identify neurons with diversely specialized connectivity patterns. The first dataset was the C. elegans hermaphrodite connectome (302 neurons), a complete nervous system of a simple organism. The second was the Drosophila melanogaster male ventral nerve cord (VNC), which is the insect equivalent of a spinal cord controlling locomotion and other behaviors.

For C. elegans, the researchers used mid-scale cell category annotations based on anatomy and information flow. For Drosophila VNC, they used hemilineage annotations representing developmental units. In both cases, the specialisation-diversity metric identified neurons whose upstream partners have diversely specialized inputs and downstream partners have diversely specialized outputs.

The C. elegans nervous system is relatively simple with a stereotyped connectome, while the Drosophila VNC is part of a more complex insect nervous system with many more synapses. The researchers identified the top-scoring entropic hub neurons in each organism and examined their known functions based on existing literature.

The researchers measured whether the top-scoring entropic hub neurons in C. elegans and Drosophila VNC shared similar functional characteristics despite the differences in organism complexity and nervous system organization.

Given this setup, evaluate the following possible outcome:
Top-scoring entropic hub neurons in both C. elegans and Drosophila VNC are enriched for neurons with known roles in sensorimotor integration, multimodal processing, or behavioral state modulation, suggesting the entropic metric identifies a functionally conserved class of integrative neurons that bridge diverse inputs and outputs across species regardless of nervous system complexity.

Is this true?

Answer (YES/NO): YES